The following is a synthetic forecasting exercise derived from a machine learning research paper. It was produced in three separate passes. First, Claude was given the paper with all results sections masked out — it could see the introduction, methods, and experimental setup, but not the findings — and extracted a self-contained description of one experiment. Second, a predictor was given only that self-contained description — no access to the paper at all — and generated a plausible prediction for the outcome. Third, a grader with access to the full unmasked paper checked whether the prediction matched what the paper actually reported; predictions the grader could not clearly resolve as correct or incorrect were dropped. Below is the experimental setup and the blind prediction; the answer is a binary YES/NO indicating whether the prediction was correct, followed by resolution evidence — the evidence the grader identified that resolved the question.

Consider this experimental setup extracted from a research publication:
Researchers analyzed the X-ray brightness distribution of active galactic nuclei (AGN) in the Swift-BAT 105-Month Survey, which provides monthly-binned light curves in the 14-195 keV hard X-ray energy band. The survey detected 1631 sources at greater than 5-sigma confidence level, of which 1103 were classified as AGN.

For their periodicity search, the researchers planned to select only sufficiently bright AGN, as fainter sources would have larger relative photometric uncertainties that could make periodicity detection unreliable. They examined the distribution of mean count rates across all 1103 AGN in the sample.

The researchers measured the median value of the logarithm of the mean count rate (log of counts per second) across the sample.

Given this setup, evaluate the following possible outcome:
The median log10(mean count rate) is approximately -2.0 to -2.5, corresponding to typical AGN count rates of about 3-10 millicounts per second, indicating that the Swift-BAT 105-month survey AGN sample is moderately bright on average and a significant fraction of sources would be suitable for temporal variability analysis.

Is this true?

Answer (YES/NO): NO